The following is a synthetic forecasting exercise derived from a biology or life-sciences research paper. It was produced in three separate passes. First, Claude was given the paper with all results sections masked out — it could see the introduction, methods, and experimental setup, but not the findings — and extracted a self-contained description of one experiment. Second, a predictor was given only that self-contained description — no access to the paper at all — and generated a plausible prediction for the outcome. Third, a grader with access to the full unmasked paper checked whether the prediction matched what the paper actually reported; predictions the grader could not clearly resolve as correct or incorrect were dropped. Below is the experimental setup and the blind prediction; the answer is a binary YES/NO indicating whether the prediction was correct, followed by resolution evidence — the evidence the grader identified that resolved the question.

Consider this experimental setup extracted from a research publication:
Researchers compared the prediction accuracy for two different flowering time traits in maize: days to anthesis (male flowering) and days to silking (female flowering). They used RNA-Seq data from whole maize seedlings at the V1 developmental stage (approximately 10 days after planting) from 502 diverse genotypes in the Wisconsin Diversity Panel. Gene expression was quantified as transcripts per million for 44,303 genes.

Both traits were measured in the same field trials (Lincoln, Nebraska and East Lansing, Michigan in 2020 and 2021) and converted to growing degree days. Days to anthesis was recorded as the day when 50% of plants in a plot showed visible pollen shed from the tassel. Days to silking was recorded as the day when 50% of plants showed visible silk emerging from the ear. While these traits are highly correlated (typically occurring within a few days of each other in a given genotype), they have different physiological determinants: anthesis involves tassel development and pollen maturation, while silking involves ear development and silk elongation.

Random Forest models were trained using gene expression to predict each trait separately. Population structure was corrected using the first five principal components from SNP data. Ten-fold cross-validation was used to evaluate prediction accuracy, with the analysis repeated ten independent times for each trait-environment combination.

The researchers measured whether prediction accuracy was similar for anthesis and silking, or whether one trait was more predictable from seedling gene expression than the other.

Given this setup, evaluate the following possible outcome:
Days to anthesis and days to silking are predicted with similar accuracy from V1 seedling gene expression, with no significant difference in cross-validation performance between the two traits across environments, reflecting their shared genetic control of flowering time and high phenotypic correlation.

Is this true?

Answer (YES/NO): YES